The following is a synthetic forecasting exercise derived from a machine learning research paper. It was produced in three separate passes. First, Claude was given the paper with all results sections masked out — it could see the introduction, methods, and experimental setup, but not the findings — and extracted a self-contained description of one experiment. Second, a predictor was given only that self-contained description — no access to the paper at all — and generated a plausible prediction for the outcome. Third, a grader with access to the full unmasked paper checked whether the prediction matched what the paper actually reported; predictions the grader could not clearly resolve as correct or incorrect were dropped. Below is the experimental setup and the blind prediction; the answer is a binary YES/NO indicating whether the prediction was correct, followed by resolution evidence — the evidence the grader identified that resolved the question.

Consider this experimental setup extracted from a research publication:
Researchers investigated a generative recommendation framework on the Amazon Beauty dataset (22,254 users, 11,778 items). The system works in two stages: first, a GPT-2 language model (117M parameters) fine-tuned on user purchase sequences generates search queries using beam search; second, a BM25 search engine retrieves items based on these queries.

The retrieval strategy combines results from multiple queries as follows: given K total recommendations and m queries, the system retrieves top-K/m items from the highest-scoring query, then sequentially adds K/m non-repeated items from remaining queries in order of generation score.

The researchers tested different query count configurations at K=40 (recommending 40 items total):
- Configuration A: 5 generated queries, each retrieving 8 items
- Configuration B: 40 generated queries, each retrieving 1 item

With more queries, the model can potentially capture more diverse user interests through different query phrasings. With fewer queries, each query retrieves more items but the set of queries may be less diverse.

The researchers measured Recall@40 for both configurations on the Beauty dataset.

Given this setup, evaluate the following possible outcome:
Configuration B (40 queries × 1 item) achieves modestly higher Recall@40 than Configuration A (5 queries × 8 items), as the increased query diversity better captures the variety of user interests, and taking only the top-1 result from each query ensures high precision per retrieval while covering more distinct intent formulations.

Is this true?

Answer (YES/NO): NO